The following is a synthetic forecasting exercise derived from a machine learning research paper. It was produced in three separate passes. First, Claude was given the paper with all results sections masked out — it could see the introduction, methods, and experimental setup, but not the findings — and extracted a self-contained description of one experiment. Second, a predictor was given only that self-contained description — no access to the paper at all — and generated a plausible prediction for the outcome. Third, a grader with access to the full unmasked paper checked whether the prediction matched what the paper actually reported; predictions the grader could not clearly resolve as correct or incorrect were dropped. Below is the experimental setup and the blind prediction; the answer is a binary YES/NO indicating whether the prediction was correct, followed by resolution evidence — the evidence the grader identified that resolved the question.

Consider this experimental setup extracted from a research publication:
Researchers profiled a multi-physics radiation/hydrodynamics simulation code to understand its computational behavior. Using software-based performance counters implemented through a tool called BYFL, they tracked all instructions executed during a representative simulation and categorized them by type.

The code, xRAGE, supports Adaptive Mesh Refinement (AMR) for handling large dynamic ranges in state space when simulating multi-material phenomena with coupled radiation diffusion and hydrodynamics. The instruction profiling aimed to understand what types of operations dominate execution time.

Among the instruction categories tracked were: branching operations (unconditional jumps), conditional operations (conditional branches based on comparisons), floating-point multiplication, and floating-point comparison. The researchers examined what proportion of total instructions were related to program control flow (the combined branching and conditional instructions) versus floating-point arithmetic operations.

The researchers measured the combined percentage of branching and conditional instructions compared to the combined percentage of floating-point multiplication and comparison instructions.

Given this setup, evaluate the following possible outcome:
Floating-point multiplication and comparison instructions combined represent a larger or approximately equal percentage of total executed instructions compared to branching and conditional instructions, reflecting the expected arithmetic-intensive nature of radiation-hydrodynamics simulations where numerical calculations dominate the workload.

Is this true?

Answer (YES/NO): NO